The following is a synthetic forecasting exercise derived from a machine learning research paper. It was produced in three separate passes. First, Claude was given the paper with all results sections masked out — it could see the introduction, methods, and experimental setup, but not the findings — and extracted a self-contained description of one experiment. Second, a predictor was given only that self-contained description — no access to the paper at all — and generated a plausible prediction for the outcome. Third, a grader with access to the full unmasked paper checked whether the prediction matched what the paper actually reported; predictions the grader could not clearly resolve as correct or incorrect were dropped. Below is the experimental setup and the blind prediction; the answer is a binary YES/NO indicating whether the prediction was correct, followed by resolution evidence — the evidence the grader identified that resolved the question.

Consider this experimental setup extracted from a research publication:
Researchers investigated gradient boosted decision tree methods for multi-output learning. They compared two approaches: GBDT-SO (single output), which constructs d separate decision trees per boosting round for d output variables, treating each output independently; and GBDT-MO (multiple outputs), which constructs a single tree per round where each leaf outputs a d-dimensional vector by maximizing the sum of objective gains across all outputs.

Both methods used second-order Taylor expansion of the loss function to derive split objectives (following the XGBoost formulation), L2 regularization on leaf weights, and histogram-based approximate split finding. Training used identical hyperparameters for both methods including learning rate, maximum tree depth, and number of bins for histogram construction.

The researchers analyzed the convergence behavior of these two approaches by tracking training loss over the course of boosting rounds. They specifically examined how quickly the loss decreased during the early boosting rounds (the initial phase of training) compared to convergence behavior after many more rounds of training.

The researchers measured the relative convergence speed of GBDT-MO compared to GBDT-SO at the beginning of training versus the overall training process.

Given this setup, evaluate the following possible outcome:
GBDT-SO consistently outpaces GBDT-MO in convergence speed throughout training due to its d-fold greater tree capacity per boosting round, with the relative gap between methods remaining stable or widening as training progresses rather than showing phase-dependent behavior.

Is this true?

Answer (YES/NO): NO